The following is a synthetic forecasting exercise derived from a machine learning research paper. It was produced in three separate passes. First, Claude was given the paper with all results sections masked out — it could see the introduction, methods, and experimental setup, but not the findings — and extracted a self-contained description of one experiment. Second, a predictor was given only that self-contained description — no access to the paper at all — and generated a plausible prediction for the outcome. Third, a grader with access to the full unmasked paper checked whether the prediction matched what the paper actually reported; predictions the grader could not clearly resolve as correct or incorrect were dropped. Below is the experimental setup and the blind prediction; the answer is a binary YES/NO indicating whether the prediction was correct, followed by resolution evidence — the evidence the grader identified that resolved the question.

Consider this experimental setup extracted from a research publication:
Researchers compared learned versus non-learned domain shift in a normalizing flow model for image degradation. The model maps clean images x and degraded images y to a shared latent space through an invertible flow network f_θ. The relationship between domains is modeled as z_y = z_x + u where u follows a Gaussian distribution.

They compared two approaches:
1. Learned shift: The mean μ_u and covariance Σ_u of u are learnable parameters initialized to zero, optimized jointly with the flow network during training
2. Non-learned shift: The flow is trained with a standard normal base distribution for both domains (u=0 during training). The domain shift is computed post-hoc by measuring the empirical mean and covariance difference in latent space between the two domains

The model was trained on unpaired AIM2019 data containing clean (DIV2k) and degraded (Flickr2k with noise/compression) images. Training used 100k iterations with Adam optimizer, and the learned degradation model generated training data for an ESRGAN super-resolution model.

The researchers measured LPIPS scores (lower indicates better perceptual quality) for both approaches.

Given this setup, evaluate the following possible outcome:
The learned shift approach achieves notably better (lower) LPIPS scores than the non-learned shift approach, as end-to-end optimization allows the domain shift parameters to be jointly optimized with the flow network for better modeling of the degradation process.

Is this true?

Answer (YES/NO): YES